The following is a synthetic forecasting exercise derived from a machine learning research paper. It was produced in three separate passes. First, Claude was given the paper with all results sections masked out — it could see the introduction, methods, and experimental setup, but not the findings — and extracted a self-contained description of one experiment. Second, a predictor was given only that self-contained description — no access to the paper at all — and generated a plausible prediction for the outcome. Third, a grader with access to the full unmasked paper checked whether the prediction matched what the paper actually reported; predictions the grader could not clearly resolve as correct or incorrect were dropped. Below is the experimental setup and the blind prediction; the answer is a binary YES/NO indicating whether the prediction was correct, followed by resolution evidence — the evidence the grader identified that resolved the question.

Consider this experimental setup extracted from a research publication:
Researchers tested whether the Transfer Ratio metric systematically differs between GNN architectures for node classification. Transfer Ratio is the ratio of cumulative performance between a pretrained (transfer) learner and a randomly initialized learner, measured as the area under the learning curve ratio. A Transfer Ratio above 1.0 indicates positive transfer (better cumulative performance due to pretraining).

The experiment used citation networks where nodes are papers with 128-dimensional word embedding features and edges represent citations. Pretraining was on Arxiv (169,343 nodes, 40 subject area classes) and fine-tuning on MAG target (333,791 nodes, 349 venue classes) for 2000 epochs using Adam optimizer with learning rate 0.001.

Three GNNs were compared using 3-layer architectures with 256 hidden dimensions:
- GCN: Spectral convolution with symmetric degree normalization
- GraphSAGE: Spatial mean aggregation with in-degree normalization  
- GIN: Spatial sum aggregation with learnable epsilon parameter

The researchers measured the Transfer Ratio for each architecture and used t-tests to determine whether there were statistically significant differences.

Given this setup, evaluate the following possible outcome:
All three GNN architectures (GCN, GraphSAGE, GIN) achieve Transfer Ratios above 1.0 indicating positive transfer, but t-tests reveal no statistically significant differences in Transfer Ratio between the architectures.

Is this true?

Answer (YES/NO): NO